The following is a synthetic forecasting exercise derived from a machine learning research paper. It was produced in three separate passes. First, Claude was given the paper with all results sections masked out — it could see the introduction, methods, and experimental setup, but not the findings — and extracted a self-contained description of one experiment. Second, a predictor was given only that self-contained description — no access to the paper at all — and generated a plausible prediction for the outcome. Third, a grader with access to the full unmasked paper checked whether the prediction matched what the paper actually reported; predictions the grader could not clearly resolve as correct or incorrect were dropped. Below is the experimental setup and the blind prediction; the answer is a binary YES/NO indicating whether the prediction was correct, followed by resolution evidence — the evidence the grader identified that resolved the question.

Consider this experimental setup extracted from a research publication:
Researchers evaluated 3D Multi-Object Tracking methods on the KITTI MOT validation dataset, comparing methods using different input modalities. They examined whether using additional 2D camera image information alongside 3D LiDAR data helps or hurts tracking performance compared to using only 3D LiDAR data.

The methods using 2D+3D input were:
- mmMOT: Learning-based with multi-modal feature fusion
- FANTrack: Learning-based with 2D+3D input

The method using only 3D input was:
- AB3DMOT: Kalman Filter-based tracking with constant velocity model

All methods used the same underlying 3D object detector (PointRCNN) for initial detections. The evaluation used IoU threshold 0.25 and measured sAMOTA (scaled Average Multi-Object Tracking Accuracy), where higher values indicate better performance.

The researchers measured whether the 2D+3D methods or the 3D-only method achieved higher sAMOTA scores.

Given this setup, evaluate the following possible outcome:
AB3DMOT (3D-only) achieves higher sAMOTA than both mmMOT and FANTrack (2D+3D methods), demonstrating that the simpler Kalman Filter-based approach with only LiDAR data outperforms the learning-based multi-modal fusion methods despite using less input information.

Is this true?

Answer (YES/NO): YES